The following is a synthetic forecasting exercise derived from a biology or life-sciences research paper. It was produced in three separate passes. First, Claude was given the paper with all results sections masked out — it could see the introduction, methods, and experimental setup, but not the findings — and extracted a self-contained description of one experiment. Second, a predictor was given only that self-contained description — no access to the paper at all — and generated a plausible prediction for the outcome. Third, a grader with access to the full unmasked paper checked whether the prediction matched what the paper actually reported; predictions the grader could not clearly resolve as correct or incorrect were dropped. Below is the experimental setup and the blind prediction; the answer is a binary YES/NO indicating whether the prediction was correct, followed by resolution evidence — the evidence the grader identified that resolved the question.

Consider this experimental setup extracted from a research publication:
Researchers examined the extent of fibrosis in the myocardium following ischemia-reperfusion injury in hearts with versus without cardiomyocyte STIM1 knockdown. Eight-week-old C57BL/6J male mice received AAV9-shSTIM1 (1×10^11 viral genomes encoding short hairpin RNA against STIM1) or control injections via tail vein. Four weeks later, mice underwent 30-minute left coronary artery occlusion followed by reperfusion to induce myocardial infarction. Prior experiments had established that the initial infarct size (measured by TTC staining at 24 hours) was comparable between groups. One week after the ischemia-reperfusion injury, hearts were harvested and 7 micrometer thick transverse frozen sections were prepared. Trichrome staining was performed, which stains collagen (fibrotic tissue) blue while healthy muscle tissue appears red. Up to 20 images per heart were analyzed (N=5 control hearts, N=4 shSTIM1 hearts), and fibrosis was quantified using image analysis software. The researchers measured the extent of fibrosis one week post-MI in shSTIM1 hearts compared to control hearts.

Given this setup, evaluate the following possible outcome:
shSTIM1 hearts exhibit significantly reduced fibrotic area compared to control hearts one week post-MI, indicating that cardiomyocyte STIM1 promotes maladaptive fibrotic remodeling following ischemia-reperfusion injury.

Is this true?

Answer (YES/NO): NO